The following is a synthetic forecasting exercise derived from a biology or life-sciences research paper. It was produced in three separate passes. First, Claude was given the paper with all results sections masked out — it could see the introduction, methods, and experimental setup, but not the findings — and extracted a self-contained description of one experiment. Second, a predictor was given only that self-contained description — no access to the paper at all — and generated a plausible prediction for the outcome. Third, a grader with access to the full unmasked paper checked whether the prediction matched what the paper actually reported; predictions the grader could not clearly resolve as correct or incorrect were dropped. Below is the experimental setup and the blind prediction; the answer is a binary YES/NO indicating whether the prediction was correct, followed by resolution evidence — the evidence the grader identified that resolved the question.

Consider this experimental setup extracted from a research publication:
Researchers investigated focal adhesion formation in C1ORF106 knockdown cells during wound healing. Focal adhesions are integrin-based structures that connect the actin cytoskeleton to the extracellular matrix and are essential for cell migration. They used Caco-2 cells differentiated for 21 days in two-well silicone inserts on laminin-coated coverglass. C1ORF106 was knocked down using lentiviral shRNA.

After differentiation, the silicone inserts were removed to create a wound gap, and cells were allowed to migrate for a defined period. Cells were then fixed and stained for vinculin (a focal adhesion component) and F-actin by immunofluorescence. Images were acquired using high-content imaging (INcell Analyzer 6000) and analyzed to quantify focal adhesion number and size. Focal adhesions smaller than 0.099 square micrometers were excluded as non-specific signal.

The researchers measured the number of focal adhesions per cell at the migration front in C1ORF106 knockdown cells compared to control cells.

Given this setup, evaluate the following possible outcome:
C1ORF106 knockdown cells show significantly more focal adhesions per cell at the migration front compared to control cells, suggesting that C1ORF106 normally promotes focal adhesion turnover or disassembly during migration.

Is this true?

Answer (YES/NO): NO